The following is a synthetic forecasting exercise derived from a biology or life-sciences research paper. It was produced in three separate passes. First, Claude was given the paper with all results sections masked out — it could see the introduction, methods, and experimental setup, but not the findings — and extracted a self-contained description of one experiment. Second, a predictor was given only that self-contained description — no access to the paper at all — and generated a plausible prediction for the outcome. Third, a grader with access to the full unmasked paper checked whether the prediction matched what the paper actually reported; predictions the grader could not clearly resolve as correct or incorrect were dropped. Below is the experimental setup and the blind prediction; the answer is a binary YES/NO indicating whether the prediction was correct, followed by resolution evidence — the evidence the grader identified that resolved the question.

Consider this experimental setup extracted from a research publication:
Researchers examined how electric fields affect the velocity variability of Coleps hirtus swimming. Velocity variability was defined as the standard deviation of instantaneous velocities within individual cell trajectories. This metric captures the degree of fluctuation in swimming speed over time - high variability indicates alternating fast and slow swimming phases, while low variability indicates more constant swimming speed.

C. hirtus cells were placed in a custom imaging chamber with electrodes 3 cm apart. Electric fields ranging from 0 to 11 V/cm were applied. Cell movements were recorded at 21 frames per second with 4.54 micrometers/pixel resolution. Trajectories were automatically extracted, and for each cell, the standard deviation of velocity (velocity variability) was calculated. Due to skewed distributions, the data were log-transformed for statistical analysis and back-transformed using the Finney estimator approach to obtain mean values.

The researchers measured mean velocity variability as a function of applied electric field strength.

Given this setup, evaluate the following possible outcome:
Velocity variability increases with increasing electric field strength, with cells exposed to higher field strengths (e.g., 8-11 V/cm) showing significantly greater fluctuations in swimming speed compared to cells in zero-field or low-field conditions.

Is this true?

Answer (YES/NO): NO